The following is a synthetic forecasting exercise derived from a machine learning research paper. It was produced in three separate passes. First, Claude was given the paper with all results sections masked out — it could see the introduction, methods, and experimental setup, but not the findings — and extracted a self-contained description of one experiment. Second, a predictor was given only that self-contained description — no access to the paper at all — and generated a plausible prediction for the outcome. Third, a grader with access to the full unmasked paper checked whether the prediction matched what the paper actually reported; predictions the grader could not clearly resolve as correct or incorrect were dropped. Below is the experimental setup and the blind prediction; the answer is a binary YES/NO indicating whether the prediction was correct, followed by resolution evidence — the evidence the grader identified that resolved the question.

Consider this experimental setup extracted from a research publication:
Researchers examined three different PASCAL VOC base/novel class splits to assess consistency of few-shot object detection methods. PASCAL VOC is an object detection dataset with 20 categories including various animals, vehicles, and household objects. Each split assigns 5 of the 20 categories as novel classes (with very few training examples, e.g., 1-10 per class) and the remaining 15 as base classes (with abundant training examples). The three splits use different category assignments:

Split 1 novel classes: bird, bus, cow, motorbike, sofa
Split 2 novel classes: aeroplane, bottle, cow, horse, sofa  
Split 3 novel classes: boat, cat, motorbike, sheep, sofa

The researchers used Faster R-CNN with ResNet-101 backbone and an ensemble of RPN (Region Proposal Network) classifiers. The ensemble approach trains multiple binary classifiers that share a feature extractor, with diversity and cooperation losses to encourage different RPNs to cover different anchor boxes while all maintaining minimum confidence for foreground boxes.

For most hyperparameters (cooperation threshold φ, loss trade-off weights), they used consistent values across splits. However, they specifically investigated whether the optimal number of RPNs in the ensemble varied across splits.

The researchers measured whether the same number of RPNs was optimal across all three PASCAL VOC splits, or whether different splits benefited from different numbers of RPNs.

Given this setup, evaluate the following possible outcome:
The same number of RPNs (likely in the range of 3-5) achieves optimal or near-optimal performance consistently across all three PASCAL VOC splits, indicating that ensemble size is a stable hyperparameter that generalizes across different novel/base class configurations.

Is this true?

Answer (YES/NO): NO